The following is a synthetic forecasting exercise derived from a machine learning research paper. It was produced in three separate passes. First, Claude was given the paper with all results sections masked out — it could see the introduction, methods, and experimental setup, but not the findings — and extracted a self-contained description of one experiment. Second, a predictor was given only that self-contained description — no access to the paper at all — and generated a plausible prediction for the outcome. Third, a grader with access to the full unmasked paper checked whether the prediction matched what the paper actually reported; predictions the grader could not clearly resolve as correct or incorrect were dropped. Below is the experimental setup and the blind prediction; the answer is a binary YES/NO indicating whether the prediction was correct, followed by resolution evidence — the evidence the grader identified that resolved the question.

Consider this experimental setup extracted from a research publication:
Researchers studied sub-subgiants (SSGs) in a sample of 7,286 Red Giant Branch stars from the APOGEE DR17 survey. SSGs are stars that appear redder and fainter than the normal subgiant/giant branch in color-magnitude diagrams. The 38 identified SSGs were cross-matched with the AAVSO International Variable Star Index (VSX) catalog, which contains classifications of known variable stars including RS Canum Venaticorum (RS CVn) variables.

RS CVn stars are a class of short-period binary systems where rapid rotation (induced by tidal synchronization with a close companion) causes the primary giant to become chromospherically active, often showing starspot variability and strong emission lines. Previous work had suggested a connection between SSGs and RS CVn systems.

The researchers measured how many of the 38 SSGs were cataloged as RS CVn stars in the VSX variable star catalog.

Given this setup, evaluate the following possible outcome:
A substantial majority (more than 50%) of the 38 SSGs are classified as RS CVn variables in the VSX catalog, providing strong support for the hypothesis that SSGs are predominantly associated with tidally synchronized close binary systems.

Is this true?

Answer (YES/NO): NO